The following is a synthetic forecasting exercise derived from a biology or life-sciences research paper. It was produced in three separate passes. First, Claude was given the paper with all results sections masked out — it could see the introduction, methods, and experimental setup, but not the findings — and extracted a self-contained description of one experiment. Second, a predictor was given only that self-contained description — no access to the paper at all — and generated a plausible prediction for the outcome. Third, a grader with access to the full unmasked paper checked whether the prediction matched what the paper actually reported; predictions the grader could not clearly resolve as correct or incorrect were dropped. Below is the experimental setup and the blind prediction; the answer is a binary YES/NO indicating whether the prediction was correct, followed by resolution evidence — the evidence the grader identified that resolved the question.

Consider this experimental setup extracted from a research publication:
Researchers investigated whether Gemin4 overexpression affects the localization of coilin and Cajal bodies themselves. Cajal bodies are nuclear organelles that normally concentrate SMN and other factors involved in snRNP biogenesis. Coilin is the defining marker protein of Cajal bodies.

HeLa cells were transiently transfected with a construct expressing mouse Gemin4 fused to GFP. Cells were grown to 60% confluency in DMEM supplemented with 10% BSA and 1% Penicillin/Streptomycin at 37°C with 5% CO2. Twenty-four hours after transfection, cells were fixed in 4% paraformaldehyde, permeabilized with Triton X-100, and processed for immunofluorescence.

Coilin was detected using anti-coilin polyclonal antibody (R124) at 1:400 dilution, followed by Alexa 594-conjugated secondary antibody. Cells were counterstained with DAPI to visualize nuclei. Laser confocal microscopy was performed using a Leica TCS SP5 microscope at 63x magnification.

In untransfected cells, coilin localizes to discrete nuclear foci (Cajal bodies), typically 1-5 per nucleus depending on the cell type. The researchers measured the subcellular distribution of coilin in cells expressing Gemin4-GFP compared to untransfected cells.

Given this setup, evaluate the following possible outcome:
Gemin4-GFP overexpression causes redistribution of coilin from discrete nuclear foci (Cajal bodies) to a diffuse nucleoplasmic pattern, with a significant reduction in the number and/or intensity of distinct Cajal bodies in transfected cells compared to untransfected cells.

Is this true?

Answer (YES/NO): NO